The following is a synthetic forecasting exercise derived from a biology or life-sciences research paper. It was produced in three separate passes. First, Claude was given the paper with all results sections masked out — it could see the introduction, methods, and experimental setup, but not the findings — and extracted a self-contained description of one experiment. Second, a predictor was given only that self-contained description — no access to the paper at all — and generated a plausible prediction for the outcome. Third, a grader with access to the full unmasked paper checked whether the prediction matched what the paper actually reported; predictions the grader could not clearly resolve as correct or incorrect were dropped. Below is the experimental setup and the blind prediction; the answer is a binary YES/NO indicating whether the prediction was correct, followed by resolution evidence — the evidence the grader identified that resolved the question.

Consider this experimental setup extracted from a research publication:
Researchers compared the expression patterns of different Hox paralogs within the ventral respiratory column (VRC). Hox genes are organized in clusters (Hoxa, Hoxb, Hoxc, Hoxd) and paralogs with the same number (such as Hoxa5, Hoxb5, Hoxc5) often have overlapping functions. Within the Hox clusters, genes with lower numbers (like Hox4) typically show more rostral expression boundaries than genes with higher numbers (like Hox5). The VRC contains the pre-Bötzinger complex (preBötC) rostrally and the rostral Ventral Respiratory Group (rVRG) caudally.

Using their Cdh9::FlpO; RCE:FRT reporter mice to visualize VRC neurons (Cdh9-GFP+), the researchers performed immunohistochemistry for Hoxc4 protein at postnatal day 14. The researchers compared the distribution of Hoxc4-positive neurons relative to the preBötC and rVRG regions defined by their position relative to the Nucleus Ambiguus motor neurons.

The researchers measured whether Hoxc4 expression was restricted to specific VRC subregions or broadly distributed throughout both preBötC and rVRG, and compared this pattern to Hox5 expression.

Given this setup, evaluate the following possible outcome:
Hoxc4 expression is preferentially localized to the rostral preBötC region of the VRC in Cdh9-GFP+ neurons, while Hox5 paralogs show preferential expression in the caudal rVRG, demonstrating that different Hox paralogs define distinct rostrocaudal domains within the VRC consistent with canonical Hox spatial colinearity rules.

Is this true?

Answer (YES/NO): NO